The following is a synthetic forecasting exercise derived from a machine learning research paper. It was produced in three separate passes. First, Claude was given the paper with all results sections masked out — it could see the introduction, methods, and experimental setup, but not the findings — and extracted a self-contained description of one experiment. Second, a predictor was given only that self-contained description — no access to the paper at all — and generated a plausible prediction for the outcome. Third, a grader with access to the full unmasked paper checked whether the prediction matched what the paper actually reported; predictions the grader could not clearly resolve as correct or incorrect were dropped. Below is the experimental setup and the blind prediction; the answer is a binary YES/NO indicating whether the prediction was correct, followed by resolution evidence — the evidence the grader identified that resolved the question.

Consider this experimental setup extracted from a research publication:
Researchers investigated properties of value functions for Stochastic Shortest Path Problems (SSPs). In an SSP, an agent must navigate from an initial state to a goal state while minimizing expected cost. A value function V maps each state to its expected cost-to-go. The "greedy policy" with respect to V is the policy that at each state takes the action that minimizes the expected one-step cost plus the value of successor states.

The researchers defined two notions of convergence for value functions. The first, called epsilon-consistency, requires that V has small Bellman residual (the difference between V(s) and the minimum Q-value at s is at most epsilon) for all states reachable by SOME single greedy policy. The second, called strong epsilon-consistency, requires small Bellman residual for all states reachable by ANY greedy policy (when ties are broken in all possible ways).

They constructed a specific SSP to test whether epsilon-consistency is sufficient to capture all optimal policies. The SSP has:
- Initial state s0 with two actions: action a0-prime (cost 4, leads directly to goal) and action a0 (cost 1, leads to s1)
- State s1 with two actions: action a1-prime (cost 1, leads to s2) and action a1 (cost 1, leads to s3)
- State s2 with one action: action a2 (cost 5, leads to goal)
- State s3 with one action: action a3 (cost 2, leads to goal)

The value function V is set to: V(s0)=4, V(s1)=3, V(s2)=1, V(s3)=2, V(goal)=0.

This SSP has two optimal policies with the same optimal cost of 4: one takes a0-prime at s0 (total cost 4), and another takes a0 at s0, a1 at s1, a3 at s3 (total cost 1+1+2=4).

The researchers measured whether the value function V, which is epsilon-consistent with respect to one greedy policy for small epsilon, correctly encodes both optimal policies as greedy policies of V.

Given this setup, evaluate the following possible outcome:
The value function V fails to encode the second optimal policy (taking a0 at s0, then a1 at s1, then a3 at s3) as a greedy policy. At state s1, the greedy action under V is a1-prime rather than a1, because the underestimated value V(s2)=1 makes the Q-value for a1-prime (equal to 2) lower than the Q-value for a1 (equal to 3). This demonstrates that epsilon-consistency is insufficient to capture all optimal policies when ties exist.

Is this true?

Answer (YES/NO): YES